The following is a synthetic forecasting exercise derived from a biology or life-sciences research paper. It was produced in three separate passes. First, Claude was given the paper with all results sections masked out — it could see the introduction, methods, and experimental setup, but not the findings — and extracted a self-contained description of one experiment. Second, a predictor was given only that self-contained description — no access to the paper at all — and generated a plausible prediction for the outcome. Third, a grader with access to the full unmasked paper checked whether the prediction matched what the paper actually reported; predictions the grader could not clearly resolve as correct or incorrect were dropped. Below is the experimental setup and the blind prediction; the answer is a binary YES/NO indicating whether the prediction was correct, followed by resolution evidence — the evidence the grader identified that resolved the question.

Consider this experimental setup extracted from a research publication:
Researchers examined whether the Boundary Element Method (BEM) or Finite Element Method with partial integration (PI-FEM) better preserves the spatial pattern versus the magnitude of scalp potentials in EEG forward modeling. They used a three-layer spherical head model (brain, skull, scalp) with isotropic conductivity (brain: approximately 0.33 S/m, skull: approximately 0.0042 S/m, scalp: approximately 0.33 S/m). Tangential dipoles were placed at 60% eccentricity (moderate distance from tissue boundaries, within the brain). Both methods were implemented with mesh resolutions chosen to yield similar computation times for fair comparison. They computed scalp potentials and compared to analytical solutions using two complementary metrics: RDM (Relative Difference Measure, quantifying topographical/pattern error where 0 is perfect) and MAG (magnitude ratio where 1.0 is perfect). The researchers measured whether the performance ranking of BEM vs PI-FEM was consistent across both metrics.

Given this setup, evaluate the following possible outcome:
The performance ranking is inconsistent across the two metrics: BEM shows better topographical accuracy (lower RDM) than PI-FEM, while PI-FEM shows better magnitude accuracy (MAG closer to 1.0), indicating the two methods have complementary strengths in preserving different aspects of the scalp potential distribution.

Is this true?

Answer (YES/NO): NO